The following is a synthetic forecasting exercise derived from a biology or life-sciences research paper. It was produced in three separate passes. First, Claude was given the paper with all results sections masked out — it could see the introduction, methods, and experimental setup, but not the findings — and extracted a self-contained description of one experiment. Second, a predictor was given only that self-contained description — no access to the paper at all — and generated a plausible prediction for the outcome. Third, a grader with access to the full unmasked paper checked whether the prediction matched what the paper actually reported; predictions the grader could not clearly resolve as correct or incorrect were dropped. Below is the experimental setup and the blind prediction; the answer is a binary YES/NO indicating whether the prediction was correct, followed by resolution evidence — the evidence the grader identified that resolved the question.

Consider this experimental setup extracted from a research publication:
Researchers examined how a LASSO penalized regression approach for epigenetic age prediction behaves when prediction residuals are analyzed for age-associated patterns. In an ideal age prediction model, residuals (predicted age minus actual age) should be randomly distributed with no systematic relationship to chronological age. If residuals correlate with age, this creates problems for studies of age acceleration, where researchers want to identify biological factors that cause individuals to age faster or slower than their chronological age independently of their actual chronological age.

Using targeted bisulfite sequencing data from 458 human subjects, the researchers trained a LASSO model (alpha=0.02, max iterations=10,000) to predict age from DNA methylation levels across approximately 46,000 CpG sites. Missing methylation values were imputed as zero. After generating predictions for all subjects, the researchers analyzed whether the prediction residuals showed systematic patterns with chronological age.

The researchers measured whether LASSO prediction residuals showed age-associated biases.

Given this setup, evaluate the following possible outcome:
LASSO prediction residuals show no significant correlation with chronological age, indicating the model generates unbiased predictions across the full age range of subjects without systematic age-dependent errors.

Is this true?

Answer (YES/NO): NO